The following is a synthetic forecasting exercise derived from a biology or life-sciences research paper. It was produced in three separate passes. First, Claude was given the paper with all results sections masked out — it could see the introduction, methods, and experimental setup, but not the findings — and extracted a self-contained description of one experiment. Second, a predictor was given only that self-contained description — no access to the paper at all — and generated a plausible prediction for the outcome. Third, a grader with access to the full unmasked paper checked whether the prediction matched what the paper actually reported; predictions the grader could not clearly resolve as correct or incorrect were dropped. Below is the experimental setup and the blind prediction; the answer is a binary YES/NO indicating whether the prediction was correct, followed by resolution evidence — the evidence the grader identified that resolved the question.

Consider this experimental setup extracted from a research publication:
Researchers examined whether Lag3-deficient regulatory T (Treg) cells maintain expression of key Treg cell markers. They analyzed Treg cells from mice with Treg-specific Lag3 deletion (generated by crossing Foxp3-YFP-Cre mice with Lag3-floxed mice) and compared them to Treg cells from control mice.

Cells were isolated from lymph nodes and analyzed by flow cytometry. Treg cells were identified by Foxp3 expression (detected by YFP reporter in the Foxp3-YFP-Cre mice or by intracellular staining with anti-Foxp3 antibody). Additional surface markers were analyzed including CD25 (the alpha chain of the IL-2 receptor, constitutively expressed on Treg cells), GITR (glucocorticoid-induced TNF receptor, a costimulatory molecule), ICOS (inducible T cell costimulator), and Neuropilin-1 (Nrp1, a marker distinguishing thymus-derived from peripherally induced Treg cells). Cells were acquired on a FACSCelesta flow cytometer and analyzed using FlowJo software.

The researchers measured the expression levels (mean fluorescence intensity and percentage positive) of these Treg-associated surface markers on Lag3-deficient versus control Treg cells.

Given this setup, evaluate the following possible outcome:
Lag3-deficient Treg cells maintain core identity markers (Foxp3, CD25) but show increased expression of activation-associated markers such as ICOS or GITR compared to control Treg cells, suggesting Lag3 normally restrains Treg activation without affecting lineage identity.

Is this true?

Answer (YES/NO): NO